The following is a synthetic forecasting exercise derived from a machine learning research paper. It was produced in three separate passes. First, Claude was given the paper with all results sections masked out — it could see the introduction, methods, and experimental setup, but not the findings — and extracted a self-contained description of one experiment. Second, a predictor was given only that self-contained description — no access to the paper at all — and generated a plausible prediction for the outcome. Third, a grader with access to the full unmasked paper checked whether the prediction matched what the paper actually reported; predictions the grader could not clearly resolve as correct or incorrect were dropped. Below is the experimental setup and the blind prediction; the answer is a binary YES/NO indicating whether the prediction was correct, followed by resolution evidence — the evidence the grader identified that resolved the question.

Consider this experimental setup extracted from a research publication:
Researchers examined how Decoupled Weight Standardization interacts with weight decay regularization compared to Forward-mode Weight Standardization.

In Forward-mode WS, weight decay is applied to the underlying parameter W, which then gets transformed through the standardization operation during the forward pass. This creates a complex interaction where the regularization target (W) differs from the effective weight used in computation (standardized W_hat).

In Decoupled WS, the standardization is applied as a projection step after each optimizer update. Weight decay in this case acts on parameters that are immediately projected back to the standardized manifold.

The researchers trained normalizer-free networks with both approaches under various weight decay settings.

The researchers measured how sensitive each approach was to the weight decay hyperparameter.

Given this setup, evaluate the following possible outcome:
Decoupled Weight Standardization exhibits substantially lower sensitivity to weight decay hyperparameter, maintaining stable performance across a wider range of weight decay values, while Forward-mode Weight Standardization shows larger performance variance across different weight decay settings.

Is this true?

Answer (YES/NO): YES